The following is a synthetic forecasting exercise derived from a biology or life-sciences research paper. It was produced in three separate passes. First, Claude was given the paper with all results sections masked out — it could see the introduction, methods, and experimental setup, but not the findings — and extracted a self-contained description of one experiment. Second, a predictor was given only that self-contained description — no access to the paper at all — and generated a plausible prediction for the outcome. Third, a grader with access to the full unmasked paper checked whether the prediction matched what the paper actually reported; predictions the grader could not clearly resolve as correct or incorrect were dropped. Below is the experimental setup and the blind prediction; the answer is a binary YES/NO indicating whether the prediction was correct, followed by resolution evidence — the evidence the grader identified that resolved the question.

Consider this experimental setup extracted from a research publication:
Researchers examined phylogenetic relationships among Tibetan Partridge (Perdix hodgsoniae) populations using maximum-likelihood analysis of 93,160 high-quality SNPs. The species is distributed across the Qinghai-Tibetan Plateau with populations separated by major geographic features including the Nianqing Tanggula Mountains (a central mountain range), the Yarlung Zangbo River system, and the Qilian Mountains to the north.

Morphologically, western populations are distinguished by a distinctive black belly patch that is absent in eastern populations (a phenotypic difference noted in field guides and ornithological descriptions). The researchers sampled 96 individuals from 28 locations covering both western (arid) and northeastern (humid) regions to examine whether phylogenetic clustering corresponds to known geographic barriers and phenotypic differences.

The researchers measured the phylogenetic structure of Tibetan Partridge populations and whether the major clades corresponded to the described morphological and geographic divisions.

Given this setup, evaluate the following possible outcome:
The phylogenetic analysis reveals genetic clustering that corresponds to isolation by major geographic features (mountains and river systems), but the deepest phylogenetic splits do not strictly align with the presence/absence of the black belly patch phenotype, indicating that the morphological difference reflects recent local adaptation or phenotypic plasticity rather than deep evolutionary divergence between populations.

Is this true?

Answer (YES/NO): NO